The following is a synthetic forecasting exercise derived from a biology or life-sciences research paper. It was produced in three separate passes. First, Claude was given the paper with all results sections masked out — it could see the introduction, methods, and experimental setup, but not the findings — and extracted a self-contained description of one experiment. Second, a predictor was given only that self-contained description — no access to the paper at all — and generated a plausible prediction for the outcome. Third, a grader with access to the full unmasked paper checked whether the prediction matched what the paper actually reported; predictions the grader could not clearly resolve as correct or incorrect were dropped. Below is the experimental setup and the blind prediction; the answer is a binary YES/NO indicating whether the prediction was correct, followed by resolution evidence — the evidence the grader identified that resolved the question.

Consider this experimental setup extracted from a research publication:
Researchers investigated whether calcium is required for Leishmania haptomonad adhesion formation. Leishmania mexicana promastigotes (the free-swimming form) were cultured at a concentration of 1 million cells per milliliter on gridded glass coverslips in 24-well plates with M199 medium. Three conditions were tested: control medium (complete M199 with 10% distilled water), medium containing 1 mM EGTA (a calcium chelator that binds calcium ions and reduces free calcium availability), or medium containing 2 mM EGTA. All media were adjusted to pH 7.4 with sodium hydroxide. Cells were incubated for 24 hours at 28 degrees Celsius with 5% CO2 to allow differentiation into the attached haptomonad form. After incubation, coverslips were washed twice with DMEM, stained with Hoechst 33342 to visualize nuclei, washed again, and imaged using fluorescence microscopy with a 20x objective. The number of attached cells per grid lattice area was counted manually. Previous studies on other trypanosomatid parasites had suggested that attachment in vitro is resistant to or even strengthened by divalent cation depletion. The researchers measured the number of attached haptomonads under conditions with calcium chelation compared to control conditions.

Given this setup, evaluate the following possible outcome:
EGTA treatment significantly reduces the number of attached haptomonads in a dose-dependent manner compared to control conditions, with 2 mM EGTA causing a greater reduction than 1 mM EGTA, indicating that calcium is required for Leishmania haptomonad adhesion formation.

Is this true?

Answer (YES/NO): YES